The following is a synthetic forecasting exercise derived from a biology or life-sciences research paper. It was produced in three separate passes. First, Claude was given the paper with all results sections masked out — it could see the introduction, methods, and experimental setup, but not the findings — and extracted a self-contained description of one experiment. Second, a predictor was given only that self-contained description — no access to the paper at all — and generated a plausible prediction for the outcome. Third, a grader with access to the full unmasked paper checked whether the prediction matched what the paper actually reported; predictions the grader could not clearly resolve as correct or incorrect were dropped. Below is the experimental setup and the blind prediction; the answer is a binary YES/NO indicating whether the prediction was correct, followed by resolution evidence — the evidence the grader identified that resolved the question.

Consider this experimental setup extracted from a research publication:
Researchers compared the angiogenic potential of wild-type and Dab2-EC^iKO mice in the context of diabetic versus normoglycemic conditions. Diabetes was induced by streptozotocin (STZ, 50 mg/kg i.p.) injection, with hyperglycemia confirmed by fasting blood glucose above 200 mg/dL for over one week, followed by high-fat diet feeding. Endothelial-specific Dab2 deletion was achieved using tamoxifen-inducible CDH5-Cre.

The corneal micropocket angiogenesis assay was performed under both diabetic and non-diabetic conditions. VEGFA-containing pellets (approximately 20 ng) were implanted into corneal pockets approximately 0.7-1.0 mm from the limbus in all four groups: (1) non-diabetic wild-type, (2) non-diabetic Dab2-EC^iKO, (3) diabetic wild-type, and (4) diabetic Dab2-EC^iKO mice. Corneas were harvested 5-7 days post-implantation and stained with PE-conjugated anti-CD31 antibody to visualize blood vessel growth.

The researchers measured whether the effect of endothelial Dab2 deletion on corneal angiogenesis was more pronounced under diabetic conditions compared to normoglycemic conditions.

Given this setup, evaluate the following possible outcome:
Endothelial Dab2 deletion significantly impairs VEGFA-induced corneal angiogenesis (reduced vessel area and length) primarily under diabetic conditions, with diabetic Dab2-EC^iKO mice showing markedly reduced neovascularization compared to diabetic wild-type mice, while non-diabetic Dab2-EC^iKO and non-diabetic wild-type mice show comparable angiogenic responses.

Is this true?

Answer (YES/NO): NO